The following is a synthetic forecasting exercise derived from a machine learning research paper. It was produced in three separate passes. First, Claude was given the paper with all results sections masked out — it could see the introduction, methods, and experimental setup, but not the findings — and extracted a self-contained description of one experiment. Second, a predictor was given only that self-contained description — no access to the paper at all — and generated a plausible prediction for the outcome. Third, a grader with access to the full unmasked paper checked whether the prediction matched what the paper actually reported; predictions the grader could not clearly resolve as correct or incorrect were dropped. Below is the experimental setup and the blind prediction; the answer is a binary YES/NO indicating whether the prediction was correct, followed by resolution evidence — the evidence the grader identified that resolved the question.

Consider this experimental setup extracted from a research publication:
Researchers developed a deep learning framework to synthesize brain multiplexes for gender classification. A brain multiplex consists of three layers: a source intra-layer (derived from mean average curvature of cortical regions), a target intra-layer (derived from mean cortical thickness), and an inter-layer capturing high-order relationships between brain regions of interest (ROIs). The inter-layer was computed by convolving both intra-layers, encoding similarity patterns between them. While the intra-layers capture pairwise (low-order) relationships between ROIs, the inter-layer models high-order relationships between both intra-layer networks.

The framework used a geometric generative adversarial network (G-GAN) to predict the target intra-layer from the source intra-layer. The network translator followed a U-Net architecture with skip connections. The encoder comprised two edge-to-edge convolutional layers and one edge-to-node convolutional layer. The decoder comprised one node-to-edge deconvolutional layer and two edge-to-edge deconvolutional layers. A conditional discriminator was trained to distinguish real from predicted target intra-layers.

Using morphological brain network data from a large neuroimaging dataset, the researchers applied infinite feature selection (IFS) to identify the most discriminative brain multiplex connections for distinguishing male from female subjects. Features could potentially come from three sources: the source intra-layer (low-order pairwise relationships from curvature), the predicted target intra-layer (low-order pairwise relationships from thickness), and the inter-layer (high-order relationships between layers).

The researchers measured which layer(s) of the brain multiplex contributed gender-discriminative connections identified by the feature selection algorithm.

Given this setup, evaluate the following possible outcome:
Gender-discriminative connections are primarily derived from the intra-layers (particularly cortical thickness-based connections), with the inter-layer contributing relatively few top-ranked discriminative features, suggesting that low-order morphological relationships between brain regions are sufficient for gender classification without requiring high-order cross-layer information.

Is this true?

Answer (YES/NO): NO